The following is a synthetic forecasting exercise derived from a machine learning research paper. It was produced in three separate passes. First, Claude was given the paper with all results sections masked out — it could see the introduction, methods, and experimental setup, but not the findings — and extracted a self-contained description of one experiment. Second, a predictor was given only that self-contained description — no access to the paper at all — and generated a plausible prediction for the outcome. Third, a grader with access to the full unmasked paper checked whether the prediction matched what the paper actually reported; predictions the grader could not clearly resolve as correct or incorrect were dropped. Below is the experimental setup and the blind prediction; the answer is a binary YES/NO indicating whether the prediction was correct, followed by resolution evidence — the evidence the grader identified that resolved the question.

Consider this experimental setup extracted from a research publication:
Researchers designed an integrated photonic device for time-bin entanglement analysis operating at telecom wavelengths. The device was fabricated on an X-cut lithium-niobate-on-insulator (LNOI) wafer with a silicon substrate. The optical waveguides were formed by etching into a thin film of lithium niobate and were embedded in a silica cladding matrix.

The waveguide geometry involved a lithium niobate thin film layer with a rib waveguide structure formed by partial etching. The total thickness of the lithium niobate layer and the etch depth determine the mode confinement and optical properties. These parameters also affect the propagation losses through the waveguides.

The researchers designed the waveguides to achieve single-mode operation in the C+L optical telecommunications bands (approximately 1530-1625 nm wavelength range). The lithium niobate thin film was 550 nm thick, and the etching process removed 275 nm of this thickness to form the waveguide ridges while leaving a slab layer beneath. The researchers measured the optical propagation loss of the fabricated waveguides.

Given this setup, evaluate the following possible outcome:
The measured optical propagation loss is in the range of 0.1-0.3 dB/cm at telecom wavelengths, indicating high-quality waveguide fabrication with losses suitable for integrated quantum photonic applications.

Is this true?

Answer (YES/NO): YES